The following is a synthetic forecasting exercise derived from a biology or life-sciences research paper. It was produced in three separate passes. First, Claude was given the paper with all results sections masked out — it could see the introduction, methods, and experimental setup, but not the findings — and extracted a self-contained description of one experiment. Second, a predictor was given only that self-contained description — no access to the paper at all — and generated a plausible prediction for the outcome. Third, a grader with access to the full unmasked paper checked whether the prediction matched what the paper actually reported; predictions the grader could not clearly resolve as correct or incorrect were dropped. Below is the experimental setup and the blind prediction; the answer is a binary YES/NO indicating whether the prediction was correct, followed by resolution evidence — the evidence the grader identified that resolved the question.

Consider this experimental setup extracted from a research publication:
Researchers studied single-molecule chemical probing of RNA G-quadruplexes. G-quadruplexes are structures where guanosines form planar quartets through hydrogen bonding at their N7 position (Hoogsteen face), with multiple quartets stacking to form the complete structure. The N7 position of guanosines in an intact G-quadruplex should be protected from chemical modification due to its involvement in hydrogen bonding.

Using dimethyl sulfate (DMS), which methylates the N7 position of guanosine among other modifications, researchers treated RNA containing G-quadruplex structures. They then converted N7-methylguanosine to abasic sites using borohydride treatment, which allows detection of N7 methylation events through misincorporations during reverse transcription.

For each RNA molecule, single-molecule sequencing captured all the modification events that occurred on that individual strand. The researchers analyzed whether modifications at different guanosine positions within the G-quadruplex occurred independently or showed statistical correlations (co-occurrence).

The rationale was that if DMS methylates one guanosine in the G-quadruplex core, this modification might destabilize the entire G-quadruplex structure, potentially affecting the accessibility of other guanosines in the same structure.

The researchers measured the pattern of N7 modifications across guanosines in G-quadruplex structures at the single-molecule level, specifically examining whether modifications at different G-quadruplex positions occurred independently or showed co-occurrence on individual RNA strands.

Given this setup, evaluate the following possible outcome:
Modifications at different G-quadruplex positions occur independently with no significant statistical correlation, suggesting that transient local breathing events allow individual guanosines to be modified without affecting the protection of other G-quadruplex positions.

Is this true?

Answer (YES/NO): NO